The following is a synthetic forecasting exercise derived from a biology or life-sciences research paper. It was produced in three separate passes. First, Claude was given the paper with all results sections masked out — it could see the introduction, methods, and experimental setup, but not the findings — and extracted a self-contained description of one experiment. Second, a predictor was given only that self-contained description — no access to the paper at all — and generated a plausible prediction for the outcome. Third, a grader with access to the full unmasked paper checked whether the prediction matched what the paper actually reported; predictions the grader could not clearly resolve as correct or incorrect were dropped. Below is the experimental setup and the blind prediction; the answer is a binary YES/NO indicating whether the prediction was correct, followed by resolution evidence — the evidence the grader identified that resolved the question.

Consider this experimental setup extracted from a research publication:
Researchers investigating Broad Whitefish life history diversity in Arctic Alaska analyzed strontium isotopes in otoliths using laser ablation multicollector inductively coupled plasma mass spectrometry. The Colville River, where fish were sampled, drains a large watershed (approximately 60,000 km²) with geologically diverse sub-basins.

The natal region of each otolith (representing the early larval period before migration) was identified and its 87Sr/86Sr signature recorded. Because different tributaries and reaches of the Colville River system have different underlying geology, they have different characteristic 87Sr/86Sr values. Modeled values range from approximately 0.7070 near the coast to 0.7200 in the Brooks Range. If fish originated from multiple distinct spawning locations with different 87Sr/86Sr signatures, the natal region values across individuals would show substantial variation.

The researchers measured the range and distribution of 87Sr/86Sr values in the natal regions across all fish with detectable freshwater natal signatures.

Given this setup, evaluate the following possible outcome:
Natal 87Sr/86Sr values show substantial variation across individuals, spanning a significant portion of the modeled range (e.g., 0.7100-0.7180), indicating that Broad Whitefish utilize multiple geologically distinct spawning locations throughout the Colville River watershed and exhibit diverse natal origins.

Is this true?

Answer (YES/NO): NO